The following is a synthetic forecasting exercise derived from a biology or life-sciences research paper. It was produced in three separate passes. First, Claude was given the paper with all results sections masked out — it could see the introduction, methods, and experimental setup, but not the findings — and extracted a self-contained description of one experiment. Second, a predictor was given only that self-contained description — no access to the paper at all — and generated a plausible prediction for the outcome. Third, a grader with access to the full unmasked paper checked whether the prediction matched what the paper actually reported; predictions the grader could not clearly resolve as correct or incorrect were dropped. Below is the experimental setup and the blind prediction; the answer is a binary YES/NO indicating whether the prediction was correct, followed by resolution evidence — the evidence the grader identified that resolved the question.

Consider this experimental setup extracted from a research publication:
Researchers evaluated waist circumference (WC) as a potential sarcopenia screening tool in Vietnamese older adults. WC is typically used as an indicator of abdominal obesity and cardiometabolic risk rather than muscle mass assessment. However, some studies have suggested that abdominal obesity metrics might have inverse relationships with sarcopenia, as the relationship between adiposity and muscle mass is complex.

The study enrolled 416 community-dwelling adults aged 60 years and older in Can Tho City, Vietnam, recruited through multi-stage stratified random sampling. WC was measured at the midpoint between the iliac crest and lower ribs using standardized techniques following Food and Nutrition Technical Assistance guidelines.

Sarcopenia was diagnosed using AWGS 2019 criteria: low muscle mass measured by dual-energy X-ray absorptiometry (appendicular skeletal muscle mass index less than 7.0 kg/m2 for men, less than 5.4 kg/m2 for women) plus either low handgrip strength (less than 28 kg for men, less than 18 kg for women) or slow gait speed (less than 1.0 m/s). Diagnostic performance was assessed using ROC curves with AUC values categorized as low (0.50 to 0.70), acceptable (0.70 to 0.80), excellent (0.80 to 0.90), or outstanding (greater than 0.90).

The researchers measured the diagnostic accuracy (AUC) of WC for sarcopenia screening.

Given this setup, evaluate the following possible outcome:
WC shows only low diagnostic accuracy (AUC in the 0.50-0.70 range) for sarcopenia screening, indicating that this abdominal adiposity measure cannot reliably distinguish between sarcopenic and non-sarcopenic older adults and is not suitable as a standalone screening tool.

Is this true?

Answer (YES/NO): YES